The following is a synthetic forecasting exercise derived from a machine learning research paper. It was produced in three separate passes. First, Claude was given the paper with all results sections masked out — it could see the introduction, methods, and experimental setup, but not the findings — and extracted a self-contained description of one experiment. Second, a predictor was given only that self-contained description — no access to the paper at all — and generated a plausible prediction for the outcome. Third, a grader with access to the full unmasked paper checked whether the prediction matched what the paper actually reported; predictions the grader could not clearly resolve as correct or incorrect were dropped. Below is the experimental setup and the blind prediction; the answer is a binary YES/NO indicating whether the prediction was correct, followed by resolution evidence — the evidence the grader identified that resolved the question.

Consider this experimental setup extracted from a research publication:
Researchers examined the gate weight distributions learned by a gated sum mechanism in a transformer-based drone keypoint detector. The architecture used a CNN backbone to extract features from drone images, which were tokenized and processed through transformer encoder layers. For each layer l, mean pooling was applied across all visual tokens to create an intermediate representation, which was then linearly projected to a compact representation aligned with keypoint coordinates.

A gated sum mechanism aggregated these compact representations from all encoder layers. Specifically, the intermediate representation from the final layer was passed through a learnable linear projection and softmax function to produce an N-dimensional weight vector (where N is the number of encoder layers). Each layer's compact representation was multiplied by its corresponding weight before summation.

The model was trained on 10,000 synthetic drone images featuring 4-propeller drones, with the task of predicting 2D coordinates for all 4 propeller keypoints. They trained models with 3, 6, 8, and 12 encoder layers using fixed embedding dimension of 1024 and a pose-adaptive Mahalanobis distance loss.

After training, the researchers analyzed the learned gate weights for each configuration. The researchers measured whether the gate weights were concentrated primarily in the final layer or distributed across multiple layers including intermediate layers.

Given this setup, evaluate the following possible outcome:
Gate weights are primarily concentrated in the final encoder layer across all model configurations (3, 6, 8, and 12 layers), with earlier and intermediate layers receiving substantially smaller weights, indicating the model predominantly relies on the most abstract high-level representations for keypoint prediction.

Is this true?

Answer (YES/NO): NO